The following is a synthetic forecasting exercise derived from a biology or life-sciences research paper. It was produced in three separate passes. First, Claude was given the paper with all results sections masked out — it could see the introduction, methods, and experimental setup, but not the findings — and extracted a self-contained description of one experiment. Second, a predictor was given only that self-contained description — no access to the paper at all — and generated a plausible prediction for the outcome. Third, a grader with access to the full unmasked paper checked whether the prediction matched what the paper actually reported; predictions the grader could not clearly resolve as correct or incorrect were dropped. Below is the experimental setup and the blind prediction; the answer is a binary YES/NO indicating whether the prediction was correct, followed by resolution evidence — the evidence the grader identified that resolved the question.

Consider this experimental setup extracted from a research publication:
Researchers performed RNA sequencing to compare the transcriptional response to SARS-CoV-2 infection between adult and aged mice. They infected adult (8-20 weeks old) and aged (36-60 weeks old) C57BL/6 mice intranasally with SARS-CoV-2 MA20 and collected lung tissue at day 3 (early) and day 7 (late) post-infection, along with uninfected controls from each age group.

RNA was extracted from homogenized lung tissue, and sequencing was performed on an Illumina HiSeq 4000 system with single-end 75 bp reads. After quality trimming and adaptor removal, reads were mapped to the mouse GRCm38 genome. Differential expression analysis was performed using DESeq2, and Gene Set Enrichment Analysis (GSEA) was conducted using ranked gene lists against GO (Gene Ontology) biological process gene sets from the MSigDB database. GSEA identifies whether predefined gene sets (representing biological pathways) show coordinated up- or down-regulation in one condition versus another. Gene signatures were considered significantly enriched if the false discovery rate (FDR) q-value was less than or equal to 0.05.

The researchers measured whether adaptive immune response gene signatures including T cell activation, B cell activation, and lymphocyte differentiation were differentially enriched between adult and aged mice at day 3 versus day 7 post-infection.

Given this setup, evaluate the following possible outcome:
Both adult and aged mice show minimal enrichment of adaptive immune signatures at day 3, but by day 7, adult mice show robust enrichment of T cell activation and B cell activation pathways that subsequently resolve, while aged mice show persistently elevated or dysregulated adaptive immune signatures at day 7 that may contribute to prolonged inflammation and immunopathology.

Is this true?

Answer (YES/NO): NO